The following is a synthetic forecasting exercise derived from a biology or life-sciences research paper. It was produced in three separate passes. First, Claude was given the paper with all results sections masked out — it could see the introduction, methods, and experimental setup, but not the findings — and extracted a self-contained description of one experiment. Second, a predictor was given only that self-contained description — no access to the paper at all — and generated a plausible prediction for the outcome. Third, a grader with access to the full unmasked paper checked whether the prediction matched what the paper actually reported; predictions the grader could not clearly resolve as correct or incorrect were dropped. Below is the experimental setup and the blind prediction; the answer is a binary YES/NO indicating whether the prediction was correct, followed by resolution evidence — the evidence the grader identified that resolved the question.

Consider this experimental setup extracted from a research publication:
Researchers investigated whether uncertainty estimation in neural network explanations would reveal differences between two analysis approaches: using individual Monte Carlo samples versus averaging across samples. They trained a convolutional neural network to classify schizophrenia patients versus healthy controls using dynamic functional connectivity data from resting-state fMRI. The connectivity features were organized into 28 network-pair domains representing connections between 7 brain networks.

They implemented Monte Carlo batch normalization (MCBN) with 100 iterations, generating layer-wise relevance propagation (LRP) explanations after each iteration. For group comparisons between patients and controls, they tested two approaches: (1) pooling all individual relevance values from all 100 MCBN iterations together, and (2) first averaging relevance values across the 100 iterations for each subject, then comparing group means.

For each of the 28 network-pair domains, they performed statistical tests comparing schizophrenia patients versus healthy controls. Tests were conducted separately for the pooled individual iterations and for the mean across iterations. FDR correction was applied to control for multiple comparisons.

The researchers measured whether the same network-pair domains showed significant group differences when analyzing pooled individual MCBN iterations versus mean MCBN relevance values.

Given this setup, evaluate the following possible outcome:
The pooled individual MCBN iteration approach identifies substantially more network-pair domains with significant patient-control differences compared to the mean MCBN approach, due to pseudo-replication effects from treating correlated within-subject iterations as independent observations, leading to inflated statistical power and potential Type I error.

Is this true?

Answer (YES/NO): YES